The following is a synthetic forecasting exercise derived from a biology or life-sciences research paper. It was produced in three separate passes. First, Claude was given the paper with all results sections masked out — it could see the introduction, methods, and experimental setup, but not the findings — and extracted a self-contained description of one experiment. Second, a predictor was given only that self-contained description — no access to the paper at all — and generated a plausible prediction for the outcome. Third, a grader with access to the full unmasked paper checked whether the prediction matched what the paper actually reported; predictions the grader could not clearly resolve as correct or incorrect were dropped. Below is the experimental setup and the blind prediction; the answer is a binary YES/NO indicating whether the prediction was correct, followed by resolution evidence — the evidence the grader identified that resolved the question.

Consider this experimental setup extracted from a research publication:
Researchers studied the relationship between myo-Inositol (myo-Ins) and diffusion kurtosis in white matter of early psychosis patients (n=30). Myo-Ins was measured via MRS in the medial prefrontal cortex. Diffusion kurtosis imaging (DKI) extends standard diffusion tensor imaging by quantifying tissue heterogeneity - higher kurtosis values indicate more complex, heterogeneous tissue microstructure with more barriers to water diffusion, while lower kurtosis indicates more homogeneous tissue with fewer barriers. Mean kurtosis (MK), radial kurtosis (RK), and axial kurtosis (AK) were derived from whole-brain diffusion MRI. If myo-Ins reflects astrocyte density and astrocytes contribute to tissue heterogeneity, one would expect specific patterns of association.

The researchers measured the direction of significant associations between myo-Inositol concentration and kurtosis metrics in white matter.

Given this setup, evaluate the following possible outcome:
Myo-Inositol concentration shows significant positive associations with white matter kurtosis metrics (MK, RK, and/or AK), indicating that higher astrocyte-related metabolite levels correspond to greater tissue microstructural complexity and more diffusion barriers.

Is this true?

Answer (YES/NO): NO